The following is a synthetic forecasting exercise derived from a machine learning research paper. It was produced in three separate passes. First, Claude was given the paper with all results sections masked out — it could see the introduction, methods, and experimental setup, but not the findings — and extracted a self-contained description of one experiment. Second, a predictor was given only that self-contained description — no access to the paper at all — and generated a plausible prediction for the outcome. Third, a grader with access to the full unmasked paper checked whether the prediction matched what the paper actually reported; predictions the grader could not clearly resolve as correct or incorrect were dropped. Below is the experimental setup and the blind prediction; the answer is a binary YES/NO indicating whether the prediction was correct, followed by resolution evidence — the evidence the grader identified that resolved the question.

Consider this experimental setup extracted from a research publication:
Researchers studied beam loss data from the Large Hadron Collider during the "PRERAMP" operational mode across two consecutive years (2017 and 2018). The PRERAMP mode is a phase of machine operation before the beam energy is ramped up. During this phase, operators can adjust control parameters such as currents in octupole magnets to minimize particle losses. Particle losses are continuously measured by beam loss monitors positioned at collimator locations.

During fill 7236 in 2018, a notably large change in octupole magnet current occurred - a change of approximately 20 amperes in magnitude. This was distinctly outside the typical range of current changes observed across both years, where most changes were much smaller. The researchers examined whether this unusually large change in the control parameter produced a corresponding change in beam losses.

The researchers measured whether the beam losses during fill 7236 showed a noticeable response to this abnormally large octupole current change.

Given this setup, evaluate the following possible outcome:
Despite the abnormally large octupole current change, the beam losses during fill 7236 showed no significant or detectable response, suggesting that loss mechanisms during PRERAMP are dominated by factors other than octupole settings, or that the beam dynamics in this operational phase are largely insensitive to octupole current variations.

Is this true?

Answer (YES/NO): YES